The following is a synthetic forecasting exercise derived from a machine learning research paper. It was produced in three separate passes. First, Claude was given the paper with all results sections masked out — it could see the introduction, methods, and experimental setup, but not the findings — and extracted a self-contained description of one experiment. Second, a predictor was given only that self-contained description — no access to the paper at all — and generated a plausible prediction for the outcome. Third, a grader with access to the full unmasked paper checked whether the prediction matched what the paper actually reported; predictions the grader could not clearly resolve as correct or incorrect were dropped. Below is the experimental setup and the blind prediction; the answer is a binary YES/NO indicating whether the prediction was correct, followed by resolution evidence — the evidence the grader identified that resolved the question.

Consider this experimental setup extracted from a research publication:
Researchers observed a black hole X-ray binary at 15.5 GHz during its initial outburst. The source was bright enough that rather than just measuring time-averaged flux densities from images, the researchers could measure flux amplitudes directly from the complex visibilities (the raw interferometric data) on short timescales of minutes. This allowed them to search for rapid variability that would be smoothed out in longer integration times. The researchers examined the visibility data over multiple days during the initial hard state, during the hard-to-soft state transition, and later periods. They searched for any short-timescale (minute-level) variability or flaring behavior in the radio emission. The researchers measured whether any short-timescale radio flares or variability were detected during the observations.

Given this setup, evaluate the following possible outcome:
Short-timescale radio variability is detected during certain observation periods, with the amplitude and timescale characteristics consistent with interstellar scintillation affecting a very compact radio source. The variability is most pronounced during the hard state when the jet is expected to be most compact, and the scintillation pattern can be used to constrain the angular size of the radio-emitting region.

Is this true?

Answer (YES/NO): NO